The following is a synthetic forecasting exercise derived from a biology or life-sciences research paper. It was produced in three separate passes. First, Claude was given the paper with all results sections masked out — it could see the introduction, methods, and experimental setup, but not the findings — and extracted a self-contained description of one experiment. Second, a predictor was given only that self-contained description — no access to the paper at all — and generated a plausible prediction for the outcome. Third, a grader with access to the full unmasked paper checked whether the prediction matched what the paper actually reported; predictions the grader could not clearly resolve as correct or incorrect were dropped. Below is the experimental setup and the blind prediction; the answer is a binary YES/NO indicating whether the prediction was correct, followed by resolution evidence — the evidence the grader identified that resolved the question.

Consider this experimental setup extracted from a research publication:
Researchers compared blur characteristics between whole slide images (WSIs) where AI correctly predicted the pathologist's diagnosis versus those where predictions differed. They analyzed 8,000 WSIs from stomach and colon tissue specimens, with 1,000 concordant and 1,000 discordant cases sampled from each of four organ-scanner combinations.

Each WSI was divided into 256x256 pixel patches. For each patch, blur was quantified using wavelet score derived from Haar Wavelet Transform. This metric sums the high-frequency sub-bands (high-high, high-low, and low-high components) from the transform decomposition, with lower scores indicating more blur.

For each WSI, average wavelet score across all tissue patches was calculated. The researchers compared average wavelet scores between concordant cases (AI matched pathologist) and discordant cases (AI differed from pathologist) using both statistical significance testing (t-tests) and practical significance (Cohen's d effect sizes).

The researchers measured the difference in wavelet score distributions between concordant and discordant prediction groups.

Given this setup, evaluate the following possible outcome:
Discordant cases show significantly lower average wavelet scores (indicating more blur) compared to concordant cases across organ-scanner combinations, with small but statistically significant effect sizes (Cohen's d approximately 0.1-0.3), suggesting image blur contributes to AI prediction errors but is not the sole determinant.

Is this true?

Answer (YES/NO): NO